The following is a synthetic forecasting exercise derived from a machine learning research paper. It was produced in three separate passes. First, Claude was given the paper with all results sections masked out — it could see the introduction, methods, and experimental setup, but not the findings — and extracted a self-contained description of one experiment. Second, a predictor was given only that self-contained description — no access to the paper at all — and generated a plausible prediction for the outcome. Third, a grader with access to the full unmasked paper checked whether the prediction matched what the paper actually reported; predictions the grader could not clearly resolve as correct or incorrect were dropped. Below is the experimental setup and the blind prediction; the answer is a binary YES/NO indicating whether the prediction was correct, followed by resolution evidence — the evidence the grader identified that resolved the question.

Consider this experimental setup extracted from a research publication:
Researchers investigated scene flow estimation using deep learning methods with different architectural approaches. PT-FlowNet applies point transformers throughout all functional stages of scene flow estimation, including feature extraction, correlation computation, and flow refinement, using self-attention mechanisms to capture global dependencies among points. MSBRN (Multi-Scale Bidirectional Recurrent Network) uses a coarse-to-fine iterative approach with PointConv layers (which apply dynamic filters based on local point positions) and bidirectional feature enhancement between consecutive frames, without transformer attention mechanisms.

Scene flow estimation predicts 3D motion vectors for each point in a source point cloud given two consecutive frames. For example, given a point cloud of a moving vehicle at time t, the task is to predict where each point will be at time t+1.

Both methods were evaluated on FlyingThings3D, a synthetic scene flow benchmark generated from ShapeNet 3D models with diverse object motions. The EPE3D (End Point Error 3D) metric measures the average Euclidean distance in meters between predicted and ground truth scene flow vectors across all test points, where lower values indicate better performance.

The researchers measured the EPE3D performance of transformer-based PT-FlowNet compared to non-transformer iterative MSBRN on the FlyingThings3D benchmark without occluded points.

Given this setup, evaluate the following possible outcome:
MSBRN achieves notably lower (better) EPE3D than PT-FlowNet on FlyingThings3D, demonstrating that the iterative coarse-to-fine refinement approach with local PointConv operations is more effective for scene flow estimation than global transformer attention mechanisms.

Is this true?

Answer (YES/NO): YES